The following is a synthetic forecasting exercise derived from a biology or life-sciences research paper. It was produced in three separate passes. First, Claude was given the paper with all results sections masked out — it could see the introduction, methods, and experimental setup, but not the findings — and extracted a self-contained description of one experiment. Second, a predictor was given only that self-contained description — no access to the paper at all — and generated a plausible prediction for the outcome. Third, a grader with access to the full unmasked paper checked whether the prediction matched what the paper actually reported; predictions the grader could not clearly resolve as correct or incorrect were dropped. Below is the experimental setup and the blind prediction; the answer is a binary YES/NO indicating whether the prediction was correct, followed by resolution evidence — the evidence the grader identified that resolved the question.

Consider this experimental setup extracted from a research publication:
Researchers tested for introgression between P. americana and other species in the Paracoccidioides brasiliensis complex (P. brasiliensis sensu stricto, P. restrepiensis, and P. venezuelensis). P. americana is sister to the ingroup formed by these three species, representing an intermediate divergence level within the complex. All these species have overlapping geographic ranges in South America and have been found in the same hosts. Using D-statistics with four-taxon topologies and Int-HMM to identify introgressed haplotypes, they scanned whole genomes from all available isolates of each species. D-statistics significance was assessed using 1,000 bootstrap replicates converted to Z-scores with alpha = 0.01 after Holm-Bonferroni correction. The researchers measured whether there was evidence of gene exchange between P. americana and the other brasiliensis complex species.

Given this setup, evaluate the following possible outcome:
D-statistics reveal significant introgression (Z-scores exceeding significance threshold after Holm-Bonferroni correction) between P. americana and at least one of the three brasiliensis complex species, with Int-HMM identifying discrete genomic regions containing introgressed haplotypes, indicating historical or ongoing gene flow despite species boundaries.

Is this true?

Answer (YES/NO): NO